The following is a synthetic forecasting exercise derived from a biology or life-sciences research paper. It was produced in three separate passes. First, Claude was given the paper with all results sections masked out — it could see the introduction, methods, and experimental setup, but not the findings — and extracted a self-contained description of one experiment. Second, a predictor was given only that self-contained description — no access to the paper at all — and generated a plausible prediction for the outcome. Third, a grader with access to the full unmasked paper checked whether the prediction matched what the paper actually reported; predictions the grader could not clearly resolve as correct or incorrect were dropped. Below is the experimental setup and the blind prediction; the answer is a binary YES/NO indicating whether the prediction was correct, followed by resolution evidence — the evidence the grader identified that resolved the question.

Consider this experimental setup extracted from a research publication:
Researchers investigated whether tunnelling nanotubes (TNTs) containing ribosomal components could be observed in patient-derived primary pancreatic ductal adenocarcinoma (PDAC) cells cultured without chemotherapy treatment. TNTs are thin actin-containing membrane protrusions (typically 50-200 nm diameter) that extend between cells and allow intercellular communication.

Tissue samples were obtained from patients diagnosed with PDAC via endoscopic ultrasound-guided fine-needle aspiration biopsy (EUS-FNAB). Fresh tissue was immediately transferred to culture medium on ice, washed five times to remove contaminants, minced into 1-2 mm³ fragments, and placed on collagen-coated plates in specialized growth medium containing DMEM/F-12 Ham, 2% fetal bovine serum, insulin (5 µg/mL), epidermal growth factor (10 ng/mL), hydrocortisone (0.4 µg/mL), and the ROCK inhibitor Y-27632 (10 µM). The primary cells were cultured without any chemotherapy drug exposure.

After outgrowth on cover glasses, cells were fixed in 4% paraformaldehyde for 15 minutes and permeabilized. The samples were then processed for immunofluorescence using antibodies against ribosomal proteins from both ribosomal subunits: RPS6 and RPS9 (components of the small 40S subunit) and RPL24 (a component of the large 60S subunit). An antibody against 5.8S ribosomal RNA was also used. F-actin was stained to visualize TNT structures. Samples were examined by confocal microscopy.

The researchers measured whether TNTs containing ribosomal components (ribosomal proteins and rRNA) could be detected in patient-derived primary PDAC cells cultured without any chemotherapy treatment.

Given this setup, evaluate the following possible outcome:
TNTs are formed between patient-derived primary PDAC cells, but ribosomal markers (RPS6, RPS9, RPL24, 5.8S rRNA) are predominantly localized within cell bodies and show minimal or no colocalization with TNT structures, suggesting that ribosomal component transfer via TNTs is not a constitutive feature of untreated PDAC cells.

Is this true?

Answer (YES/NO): NO